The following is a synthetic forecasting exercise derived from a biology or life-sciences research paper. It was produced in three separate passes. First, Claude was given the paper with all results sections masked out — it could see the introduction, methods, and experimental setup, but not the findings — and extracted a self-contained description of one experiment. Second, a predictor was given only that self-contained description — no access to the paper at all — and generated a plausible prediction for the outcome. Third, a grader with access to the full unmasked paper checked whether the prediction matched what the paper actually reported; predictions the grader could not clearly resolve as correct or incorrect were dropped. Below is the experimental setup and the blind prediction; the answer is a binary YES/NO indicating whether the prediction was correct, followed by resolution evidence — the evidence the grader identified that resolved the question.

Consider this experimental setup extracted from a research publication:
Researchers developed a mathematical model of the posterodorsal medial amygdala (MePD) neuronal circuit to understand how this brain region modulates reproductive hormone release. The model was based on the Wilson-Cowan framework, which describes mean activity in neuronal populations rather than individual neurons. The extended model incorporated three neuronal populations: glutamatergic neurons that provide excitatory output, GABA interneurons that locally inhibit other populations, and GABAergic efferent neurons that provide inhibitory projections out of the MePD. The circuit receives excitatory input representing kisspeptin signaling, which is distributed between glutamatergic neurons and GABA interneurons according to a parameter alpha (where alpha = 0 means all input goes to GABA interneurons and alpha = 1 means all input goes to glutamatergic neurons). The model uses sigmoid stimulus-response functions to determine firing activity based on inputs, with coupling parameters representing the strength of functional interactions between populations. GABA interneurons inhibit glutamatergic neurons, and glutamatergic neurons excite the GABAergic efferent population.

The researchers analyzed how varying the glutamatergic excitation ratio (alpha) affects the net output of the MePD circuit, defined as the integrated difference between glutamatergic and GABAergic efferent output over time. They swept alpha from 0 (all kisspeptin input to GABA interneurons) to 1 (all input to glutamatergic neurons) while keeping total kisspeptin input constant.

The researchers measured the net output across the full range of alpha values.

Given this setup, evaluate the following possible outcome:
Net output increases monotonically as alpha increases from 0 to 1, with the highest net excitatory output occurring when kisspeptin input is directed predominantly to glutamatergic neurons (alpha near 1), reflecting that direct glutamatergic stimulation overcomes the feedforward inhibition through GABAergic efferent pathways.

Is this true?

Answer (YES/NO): NO